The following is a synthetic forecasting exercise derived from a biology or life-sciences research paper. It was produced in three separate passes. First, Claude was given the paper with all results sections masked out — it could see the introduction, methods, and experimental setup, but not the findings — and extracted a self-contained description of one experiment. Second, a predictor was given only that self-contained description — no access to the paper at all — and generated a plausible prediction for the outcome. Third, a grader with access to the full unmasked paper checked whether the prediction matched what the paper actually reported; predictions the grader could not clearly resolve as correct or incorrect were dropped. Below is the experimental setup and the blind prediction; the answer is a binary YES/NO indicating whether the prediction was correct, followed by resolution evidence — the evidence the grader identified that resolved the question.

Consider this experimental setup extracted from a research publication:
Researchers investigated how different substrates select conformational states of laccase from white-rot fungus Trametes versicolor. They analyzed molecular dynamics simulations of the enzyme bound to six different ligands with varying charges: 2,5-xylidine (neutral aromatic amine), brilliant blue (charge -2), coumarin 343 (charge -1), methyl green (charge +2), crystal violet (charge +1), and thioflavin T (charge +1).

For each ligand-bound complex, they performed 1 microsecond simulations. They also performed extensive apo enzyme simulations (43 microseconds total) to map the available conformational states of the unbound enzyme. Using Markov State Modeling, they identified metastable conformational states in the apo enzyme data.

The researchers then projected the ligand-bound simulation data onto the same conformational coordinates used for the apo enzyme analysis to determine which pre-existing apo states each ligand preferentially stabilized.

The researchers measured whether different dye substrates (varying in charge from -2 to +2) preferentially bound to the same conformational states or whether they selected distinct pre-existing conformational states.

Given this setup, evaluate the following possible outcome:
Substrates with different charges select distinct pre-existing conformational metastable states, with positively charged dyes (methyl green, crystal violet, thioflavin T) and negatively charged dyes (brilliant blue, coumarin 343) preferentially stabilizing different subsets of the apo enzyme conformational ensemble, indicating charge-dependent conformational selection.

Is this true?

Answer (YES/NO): NO